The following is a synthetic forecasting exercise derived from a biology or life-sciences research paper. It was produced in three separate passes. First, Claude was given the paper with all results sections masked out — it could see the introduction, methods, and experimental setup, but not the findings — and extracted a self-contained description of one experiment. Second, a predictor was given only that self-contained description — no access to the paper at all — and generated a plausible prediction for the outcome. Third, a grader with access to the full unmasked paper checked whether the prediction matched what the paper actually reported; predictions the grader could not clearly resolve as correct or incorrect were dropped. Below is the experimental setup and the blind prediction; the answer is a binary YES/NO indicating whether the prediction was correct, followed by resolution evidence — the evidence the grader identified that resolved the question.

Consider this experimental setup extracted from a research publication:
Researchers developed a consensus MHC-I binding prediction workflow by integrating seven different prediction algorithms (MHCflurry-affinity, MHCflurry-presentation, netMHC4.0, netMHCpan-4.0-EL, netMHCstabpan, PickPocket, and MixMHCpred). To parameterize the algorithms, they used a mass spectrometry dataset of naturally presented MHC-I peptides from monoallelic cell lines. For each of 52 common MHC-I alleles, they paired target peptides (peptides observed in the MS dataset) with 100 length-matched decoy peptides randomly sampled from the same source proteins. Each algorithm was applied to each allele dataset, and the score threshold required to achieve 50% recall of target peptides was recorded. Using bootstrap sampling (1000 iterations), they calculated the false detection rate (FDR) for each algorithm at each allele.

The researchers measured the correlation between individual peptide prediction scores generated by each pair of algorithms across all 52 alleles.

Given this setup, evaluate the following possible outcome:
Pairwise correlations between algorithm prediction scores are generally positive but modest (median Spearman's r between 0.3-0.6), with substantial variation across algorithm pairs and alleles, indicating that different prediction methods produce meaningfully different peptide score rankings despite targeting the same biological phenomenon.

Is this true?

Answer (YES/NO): NO